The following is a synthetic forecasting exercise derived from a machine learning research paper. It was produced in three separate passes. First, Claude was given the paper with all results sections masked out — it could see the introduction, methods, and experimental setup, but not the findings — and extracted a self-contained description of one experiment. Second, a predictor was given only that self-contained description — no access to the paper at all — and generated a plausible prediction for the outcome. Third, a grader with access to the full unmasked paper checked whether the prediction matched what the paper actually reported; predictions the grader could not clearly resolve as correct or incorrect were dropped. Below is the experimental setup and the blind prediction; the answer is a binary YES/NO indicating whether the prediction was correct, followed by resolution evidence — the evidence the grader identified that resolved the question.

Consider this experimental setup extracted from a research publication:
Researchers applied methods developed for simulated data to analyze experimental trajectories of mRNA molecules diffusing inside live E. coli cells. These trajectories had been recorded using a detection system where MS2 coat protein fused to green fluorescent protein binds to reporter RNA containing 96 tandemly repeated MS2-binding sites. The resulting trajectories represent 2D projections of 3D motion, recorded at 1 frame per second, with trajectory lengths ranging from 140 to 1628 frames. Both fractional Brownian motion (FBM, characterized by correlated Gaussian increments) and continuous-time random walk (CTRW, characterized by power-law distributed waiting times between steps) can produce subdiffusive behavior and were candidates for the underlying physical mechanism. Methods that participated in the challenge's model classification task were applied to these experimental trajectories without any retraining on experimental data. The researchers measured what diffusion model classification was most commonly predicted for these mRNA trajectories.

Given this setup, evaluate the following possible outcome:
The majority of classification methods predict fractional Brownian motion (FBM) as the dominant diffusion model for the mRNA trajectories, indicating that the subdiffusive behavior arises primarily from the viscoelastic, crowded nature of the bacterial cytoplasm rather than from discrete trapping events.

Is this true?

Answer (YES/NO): NO